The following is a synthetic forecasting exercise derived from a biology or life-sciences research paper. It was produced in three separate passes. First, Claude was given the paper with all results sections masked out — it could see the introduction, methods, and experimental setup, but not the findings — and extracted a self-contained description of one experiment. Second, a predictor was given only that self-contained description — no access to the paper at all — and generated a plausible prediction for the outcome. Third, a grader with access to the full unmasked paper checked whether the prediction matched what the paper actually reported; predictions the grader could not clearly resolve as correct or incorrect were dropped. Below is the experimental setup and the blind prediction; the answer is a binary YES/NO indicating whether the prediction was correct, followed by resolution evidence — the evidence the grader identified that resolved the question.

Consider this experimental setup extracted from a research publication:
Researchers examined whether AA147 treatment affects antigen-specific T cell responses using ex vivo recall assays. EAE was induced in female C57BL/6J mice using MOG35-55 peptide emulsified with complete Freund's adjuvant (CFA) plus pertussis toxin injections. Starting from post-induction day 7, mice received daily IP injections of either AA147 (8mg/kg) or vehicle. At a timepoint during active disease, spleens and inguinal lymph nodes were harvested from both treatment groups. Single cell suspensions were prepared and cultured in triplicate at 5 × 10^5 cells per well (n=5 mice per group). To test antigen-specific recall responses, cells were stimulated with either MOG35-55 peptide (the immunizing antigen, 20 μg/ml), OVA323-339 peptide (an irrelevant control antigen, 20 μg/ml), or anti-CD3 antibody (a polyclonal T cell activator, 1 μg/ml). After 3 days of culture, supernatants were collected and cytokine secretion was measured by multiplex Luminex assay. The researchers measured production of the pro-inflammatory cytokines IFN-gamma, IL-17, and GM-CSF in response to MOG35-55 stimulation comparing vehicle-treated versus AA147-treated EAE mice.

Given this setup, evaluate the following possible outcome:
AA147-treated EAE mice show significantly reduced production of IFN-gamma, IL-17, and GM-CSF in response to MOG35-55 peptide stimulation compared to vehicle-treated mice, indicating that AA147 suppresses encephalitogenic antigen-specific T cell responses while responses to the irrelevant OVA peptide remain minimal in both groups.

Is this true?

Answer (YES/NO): NO